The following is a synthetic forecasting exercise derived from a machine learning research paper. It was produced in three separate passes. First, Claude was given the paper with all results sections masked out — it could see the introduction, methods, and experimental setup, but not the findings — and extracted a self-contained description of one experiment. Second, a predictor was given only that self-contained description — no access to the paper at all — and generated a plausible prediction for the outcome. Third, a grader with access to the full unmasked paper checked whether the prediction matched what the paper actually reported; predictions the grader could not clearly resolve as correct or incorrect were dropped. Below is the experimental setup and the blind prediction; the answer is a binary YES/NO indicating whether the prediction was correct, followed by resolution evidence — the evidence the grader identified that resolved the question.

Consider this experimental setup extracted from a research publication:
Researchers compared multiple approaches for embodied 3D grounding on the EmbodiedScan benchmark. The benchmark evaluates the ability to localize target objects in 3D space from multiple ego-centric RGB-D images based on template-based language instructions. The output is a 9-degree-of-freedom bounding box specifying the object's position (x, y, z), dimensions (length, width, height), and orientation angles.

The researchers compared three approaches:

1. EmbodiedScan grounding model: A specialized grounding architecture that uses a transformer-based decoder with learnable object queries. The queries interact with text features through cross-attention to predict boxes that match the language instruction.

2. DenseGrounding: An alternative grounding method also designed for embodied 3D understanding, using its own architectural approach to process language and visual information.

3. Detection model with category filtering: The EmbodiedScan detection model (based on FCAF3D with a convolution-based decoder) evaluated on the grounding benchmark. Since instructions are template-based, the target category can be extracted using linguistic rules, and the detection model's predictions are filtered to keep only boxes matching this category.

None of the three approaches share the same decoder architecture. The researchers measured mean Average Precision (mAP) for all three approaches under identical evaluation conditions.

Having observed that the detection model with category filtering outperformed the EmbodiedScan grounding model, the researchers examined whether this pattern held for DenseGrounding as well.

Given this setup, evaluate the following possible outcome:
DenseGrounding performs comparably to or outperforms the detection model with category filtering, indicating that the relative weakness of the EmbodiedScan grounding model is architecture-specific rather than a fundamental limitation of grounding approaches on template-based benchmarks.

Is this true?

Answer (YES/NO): NO